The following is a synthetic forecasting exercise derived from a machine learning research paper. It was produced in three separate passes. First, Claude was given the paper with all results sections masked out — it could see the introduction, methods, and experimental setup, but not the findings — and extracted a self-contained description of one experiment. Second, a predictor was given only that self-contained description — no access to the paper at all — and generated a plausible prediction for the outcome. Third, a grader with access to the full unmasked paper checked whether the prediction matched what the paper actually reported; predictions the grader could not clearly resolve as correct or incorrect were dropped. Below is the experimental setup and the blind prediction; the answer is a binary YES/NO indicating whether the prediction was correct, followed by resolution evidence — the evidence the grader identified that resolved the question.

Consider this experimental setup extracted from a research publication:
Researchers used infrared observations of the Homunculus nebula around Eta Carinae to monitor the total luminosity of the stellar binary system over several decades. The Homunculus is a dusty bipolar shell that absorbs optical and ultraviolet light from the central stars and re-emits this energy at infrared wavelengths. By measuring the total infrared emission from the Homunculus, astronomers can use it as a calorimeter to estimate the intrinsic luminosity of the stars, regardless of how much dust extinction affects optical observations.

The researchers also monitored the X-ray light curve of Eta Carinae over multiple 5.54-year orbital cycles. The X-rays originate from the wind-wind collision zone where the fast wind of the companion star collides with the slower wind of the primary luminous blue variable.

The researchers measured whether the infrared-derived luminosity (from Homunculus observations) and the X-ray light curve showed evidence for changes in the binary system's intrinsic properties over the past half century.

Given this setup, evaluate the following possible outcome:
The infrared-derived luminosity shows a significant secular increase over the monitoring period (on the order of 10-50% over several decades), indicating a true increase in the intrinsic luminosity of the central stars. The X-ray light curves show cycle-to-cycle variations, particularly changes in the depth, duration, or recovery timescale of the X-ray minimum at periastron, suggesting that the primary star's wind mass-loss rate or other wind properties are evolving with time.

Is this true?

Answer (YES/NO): NO